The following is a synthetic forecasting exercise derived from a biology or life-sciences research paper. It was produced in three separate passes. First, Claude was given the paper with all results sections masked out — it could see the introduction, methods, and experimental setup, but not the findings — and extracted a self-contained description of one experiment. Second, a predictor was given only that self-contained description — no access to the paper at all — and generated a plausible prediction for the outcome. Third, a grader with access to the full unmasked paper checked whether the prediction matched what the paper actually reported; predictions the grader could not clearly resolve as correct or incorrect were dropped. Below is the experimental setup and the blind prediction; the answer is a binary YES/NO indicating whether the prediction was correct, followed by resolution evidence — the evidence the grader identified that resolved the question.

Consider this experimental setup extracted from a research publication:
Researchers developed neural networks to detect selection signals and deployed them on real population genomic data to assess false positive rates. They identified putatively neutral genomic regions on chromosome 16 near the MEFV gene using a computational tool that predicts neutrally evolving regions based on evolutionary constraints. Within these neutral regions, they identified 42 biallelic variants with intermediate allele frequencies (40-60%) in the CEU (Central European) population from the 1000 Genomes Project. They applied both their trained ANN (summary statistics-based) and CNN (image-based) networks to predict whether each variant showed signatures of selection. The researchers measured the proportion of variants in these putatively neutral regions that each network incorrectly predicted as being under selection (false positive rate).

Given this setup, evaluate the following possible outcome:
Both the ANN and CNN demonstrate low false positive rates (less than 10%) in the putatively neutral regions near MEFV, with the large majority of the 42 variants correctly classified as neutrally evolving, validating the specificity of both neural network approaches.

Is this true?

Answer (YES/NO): NO